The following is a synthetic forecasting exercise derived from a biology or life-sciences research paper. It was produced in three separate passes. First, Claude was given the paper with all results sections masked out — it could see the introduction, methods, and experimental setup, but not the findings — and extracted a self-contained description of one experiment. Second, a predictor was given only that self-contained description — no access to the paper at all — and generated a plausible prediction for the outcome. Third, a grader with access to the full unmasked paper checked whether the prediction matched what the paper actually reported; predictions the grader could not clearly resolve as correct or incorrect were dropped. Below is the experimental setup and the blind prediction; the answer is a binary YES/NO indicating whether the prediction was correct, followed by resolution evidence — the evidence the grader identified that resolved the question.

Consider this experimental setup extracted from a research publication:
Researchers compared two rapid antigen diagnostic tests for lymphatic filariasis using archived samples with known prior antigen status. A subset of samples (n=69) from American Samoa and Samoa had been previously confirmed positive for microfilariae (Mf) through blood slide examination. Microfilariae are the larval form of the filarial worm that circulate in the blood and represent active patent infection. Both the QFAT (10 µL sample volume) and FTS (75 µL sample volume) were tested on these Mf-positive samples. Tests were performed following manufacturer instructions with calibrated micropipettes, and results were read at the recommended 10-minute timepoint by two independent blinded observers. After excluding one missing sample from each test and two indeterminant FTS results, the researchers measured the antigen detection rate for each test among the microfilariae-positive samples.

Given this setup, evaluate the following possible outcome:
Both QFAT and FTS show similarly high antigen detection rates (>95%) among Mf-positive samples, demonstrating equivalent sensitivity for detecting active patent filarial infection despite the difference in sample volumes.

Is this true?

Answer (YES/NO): NO